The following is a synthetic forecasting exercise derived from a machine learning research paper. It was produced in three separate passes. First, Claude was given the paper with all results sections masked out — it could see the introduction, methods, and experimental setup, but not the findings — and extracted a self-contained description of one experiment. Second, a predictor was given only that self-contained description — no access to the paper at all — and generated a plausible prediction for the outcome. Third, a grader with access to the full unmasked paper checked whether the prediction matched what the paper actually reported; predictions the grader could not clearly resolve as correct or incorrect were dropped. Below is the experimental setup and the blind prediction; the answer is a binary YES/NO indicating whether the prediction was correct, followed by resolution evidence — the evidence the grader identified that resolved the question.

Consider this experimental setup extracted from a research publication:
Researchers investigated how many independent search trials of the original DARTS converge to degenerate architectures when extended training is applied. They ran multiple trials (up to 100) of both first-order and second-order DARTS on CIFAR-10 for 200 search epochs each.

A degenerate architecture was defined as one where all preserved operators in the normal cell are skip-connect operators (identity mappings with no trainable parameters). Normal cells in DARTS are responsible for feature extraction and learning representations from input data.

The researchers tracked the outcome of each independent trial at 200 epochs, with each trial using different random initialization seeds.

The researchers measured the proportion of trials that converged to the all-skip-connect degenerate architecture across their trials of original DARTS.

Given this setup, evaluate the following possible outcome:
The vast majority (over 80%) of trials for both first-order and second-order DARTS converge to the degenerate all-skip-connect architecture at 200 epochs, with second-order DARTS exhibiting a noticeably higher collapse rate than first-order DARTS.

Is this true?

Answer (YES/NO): NO